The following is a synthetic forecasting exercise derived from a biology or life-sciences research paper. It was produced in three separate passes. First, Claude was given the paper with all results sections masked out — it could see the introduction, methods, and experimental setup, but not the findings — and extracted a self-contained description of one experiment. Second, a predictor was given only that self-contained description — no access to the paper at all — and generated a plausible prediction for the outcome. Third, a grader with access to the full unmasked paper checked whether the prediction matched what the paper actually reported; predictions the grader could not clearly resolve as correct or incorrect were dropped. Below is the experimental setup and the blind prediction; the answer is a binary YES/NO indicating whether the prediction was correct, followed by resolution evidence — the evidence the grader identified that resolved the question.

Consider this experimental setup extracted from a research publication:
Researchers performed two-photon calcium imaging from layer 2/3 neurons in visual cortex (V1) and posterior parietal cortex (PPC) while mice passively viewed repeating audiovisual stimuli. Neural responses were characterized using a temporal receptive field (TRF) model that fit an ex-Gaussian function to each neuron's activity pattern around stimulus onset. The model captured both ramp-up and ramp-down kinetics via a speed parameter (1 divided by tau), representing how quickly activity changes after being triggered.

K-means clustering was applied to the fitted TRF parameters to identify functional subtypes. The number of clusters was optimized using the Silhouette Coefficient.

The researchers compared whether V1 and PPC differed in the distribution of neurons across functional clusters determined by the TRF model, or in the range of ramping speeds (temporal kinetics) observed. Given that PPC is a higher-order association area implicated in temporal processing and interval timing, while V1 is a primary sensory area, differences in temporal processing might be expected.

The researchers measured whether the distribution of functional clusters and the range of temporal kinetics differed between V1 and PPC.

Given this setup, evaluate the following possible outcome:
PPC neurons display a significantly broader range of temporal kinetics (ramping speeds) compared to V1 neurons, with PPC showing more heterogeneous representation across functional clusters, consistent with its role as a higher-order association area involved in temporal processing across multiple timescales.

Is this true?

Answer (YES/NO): NO